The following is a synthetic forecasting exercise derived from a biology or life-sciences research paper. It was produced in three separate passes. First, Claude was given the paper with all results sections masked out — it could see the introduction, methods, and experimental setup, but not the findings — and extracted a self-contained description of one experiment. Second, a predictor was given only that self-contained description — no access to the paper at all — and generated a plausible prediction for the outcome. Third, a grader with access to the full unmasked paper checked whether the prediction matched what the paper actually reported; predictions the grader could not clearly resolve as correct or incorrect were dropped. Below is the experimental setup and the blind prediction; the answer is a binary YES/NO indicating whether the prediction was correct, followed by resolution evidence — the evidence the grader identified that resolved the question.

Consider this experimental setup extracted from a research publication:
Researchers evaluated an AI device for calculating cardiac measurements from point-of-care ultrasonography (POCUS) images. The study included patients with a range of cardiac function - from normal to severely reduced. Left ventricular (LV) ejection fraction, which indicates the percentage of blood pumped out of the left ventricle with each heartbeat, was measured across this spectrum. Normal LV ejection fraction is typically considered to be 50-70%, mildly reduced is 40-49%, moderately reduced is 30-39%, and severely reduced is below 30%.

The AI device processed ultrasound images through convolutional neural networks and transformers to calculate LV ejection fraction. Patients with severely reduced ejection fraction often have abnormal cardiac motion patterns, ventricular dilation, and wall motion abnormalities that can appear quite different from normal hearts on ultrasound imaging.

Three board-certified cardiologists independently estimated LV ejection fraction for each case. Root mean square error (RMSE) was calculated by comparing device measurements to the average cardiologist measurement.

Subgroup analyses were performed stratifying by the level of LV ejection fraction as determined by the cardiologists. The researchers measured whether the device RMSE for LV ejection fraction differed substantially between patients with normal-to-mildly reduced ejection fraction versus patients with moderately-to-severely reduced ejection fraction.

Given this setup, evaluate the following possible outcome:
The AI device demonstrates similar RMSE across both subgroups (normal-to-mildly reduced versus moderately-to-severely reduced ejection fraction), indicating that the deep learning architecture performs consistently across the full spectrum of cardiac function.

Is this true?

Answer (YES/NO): NO